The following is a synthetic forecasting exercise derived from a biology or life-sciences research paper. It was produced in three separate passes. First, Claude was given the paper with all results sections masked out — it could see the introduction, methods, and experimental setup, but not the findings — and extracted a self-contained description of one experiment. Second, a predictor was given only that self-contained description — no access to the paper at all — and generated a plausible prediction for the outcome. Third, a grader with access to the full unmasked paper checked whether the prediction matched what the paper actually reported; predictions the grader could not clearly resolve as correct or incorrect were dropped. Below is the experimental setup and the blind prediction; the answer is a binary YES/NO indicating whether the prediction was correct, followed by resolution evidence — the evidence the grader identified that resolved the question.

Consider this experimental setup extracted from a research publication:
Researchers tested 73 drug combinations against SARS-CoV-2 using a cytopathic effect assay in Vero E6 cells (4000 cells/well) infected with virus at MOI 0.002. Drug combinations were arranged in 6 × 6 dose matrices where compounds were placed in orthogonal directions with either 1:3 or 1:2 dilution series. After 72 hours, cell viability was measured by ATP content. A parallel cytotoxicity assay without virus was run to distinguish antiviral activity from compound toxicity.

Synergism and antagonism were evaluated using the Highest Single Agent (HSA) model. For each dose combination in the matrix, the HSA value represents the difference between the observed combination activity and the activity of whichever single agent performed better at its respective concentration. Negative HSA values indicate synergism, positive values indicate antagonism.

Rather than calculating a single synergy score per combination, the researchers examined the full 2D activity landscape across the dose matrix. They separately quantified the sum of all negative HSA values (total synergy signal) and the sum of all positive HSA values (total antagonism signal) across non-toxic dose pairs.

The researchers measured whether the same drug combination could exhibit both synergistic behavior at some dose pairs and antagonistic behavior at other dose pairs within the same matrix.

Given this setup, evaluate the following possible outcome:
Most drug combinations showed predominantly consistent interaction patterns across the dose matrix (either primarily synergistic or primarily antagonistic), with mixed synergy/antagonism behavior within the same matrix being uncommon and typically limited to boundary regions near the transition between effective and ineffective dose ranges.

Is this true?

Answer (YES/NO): NO